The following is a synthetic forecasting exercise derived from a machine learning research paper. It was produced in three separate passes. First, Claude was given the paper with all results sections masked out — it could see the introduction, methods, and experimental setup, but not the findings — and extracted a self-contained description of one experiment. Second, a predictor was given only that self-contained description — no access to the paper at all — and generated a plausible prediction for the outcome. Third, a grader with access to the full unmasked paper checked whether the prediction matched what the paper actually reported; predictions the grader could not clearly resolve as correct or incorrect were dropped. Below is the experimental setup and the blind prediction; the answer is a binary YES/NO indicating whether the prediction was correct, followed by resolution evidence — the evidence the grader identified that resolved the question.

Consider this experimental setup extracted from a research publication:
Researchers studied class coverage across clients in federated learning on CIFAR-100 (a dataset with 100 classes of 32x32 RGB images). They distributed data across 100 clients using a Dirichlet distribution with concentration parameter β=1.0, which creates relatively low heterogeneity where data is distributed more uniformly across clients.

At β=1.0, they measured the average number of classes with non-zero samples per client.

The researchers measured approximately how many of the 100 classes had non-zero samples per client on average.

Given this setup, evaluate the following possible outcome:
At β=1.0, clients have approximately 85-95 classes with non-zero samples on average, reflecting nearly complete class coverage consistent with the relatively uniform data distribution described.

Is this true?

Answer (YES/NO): YES